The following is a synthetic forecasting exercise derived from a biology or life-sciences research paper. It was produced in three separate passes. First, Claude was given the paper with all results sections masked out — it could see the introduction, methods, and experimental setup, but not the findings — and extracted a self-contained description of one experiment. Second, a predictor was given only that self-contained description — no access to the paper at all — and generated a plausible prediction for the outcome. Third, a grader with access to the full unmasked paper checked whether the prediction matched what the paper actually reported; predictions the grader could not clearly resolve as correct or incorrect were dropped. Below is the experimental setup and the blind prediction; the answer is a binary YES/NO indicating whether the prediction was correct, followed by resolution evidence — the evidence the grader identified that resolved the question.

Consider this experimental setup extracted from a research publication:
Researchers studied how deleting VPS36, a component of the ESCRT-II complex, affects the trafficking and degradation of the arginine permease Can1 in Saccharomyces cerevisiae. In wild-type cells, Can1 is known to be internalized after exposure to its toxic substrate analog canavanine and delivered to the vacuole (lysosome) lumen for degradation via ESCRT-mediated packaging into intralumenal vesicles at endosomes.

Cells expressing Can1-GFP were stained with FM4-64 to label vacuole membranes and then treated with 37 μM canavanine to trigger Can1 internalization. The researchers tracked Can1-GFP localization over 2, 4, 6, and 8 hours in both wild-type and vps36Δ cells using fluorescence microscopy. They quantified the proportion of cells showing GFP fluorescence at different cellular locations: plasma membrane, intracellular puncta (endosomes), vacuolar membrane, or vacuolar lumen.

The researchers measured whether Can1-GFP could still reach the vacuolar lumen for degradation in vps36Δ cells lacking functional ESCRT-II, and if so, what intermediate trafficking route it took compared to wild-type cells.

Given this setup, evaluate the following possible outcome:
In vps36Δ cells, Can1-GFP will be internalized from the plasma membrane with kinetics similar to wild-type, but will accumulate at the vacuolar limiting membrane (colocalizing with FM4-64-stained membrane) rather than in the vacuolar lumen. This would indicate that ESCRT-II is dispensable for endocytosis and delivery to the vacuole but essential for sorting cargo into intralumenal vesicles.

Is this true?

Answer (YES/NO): NO